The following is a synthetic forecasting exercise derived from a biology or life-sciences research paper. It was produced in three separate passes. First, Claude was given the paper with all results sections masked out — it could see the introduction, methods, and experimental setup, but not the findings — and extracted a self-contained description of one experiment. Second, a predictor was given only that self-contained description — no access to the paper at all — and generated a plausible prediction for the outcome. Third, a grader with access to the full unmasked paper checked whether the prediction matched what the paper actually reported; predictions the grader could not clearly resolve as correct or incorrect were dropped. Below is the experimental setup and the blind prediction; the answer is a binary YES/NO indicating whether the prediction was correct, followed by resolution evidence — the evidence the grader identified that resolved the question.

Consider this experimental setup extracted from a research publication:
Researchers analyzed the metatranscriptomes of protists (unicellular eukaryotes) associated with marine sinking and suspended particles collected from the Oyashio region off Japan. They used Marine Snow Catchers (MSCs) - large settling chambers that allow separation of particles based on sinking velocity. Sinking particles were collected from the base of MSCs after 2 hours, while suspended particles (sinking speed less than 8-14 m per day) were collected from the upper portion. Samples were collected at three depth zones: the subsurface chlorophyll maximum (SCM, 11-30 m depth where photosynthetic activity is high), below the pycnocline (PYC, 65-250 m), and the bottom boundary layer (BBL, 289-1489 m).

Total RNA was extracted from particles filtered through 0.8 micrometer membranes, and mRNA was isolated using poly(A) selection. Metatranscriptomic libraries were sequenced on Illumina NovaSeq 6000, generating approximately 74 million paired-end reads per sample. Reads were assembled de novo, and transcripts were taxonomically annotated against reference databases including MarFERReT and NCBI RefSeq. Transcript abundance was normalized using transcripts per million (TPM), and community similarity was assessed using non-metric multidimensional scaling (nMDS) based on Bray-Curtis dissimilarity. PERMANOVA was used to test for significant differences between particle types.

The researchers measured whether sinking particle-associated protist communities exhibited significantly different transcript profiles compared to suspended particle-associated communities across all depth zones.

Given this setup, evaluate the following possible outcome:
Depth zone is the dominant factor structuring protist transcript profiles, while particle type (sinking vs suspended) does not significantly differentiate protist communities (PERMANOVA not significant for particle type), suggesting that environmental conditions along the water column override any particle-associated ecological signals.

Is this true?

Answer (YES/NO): NO